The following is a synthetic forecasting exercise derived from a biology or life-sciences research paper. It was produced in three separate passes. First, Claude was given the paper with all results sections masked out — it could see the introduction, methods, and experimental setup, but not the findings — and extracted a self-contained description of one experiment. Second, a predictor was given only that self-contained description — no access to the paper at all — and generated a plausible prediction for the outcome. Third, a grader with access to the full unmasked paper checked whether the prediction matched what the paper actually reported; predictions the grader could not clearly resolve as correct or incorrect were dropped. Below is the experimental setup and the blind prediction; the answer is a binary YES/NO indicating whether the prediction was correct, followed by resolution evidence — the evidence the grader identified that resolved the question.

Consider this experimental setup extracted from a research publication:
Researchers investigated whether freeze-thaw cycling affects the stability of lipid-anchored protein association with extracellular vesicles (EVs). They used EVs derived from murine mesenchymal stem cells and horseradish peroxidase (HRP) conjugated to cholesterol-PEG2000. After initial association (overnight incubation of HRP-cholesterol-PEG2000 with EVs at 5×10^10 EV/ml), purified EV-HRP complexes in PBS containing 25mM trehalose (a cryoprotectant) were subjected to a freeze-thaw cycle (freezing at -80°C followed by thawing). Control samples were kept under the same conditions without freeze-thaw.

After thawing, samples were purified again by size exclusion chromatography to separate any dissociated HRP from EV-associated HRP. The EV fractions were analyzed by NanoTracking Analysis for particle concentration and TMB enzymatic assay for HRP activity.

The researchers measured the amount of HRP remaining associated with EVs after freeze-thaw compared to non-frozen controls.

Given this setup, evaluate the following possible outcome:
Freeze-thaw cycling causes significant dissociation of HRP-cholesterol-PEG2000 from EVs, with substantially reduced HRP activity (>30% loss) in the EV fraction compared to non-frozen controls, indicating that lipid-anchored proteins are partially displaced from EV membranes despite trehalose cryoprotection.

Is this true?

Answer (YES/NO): NO